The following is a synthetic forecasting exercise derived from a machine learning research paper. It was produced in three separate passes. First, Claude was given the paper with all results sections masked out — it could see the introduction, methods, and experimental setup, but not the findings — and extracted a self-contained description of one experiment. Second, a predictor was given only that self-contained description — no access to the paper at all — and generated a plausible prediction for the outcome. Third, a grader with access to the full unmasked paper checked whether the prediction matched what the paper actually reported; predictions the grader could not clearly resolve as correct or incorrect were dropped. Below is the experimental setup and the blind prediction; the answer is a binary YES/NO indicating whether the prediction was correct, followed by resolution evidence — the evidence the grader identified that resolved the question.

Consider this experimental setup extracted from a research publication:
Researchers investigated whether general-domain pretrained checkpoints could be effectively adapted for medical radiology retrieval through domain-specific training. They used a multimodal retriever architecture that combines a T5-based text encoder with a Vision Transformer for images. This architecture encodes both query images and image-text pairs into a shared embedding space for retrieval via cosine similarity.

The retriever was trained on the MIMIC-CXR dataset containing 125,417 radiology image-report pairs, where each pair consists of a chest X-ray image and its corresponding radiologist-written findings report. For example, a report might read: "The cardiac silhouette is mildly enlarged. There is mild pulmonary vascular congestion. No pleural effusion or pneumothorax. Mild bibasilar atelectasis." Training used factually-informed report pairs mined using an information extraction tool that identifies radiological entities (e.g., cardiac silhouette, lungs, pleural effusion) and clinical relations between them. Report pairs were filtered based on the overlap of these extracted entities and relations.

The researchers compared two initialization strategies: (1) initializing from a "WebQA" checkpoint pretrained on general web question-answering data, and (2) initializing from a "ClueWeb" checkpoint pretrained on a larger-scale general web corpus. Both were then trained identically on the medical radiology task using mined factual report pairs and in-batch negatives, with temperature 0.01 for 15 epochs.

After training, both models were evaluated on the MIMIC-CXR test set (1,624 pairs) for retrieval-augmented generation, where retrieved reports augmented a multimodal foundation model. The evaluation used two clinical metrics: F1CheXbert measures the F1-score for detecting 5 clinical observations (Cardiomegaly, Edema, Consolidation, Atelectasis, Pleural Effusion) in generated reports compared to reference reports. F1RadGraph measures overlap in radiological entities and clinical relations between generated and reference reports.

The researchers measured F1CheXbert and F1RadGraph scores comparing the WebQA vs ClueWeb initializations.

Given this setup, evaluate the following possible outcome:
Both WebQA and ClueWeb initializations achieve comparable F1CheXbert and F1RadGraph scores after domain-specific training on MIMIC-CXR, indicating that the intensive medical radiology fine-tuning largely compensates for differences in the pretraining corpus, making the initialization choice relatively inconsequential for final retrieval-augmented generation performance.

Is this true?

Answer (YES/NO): NO